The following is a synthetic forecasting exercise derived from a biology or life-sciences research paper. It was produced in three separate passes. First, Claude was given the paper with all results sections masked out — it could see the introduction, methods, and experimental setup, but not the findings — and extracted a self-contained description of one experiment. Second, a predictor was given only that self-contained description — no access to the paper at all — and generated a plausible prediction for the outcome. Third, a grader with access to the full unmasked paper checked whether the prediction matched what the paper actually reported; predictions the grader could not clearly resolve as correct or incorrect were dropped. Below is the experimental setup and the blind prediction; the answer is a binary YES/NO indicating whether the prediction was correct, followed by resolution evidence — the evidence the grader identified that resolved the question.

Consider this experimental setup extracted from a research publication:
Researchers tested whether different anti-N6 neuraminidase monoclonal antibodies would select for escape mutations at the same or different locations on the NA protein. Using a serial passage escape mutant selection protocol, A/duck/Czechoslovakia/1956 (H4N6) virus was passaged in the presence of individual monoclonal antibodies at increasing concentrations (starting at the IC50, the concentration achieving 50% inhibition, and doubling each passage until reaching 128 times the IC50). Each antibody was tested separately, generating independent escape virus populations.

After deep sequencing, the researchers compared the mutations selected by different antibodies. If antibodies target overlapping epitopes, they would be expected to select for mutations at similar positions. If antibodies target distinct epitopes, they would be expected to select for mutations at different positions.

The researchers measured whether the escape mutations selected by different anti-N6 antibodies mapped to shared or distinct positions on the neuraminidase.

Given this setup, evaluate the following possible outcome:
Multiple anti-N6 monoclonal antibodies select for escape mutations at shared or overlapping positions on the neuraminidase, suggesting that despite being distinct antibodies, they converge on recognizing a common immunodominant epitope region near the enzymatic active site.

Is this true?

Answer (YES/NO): NO